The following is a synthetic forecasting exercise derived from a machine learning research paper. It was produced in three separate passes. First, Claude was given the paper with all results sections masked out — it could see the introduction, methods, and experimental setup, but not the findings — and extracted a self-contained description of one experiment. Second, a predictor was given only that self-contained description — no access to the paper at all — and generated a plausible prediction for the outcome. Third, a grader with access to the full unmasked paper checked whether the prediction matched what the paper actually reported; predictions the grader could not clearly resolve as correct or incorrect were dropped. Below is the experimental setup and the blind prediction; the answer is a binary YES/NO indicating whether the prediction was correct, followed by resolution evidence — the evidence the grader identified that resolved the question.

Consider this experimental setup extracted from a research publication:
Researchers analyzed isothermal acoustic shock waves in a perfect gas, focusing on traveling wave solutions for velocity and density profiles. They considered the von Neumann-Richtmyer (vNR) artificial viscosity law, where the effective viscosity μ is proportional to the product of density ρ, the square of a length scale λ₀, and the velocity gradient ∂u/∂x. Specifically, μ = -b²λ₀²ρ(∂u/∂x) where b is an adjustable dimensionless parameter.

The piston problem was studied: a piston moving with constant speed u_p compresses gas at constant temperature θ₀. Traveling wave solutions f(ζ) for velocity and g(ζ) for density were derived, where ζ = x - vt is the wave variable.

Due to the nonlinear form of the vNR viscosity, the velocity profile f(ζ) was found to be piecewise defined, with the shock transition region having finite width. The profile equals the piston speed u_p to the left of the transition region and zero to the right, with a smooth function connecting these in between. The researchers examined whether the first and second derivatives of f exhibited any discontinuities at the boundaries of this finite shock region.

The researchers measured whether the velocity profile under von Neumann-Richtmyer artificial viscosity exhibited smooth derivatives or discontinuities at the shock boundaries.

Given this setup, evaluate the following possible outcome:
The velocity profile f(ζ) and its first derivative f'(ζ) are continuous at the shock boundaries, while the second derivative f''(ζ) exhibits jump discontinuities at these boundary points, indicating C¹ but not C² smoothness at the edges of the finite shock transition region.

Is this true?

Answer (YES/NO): YES